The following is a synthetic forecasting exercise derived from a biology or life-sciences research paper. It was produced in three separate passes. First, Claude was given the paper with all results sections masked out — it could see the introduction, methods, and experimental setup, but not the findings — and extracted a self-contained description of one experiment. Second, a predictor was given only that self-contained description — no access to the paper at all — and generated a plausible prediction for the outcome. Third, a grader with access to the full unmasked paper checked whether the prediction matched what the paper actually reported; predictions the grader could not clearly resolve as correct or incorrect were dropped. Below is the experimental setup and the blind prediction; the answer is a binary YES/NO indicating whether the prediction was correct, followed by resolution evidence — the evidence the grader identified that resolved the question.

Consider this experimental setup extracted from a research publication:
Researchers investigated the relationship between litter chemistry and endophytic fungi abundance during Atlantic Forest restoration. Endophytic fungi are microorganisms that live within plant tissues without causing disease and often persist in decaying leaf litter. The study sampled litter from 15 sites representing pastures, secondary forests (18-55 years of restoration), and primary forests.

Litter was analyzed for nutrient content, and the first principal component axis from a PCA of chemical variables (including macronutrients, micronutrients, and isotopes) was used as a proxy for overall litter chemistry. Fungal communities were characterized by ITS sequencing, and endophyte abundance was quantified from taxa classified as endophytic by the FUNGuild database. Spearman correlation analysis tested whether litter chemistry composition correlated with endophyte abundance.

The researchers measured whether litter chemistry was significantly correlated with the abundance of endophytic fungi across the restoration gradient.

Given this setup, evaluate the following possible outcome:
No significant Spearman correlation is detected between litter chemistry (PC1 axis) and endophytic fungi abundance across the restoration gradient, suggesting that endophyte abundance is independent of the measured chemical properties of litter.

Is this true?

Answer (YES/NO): NO